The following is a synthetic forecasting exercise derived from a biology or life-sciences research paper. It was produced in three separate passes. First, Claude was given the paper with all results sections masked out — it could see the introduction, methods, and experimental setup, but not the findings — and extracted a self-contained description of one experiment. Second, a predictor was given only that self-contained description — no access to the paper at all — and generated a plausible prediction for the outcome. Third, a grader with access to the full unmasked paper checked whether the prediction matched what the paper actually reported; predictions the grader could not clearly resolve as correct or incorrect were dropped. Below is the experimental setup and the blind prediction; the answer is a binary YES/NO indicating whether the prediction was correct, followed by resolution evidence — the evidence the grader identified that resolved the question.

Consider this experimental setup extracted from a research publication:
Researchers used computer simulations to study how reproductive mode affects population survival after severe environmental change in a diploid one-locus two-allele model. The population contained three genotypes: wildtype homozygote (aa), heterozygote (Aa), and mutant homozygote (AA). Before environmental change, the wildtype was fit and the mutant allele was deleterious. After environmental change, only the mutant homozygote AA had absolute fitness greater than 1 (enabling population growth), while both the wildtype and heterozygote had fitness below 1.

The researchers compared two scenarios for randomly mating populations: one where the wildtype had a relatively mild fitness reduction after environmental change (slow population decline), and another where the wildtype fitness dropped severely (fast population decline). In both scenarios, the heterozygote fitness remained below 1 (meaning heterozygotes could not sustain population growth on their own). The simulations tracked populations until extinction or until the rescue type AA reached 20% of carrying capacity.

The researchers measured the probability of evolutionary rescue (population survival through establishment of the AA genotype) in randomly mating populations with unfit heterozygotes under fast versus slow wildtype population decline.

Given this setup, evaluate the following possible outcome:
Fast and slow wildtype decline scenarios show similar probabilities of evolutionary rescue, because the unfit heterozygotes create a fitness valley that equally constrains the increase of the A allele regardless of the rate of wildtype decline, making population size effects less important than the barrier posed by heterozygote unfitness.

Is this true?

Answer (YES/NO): NO